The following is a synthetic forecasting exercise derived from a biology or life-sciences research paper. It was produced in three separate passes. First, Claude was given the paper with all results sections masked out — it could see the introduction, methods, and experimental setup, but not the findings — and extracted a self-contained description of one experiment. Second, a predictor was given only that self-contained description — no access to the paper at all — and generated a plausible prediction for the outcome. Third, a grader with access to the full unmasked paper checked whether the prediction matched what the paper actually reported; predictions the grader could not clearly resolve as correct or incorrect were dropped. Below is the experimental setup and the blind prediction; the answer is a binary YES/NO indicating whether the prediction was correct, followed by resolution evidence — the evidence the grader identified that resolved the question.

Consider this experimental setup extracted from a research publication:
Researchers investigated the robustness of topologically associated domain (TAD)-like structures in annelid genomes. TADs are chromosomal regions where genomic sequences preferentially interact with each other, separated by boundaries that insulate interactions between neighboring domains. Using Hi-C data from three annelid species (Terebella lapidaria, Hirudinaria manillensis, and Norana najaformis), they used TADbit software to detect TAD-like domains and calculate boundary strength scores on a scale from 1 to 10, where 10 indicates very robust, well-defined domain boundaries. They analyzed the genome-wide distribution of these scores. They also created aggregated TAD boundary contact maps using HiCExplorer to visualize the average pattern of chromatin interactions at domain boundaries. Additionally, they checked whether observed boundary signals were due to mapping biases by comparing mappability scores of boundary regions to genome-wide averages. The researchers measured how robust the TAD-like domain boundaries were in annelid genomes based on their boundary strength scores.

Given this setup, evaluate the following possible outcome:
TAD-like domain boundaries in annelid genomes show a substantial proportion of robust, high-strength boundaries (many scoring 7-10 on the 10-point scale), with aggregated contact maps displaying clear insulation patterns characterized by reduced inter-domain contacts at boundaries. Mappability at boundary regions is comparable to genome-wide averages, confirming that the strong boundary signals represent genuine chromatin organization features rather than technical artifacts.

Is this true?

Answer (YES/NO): YES